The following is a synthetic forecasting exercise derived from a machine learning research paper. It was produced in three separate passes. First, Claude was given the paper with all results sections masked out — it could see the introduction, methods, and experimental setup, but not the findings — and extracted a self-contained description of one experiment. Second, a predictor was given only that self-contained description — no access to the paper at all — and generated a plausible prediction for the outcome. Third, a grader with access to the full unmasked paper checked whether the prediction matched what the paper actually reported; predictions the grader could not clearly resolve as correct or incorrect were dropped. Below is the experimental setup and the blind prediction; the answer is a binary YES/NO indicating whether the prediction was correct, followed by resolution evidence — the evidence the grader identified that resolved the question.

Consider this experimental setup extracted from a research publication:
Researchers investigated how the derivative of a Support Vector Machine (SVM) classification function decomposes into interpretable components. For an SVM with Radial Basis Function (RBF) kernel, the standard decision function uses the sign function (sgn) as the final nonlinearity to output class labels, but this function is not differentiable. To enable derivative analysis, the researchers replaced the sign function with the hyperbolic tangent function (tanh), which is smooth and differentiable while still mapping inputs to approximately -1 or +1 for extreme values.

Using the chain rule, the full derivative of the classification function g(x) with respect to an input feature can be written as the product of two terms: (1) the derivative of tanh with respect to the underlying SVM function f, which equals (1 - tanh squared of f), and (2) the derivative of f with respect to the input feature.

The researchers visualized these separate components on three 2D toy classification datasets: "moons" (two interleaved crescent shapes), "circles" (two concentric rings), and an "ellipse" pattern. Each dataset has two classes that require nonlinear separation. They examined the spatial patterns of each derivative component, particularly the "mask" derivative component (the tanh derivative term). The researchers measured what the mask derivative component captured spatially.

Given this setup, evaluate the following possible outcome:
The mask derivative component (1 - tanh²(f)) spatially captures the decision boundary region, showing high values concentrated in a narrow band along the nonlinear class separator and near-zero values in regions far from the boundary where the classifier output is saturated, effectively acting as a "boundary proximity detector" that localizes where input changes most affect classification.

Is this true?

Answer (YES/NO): YES